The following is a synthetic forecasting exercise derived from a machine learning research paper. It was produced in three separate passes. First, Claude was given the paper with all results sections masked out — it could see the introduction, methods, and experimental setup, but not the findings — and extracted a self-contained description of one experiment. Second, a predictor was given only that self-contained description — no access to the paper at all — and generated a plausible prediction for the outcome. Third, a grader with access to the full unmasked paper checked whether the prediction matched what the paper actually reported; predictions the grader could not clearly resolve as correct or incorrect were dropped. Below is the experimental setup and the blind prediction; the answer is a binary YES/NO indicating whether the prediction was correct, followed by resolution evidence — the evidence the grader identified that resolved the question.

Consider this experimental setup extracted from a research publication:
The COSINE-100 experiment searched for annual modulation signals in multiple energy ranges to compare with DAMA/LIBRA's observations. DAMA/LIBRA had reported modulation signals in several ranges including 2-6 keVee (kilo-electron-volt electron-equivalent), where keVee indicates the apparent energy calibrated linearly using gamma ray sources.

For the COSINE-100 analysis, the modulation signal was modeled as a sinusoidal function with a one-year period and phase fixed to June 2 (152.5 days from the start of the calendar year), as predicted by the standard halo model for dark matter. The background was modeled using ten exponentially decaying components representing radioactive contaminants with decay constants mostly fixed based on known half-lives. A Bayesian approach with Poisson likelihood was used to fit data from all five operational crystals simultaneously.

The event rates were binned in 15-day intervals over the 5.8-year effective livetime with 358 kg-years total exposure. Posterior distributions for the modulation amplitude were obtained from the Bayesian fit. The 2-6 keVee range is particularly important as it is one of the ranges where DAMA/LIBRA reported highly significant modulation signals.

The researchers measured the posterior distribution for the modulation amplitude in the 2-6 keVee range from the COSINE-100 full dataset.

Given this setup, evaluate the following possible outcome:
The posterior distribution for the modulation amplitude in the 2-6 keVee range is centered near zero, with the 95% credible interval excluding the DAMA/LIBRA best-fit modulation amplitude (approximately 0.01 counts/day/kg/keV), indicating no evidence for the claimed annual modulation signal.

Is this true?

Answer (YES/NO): NO